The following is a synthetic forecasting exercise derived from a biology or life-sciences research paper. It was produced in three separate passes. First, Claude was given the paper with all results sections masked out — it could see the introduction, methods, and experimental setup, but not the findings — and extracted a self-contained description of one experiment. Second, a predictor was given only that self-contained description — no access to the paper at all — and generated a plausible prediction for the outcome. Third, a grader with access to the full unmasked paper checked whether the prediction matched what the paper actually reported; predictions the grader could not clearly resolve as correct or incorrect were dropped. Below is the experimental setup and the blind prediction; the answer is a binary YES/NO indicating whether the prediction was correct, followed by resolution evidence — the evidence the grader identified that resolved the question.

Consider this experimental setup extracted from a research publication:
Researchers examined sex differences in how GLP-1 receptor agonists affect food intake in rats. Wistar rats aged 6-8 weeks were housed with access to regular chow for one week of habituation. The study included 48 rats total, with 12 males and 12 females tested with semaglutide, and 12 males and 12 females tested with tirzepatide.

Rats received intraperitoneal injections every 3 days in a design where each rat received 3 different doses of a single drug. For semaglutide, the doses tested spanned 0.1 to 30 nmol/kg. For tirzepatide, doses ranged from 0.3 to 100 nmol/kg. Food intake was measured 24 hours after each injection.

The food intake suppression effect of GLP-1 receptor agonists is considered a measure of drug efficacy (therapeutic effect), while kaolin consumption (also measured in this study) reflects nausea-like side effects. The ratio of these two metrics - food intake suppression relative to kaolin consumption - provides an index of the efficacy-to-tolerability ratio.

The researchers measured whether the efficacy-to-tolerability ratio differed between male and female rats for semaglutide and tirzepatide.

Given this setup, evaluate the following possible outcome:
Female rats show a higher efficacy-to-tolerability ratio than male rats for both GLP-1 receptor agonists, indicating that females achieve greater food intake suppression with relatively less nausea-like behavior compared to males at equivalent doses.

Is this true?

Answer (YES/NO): NO